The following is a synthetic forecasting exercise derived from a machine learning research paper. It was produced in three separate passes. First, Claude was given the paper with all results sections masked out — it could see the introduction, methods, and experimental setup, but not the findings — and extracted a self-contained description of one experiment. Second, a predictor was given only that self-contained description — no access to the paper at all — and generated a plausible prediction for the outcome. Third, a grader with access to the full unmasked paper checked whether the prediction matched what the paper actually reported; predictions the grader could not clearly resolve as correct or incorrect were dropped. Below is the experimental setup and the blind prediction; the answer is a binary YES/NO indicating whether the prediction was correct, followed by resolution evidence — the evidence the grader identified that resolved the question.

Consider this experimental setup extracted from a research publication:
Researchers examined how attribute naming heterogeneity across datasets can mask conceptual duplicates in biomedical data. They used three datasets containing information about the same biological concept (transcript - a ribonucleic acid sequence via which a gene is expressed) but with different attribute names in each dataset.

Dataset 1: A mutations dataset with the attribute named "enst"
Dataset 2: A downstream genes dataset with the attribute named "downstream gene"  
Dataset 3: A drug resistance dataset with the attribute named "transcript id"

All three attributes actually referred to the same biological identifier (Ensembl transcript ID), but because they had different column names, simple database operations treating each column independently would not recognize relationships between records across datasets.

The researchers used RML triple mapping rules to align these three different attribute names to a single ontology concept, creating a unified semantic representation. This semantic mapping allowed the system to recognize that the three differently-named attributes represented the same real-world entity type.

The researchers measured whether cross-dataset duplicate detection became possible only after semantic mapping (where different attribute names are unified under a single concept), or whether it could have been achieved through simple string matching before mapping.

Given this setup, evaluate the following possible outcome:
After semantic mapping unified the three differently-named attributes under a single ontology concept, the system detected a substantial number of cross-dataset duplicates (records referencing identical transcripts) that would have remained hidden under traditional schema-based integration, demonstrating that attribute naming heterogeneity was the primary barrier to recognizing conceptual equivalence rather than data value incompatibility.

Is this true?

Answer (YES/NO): YES